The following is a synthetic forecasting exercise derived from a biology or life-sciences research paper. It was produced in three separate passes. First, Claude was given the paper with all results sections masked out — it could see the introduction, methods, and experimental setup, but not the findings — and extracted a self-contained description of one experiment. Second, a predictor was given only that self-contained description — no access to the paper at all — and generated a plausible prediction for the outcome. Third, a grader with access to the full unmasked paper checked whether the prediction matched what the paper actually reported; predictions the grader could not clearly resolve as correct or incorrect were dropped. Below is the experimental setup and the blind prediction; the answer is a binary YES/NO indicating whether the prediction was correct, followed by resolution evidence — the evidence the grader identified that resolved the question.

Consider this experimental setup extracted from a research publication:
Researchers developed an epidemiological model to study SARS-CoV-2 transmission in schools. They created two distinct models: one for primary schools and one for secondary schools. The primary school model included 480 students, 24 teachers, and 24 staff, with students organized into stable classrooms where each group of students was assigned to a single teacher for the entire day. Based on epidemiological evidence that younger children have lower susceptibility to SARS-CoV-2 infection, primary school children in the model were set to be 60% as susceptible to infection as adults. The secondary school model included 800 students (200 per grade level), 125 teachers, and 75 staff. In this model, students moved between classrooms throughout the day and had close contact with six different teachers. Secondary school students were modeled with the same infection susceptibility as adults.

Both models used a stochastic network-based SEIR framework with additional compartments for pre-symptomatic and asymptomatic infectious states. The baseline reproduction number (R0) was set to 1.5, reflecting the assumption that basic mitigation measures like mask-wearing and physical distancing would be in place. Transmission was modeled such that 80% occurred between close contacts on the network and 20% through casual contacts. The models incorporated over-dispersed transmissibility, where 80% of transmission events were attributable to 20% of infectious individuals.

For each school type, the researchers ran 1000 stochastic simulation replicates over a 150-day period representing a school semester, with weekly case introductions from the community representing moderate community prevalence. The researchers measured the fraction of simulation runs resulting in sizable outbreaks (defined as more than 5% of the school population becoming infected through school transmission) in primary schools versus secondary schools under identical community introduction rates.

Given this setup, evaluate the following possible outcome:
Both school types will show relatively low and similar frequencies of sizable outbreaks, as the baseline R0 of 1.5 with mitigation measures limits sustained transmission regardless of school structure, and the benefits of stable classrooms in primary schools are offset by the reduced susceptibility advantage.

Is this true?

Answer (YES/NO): NO